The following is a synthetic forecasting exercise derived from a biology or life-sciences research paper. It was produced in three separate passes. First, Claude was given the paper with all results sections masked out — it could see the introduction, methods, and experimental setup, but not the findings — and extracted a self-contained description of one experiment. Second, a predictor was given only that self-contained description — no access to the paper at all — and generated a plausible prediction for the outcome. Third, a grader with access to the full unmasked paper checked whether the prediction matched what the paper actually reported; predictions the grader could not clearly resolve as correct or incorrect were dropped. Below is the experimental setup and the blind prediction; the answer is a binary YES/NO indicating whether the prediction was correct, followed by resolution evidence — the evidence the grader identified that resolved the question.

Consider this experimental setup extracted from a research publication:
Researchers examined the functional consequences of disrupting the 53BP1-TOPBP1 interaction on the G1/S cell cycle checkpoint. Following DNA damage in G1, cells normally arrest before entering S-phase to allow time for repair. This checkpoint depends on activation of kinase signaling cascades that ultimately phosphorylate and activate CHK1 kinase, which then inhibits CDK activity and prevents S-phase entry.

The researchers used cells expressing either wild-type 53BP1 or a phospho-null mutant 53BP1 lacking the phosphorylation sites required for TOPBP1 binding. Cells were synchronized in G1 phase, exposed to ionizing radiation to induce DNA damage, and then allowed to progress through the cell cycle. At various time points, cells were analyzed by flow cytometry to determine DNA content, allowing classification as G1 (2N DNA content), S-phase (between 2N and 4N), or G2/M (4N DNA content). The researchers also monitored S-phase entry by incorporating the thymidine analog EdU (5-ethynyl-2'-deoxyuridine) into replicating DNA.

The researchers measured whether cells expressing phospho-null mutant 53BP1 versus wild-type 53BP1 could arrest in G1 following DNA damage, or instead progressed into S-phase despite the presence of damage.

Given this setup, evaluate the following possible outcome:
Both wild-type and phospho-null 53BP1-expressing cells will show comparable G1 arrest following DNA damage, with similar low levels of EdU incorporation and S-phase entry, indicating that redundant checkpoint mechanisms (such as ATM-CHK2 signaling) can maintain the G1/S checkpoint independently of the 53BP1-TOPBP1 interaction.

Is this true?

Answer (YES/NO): NO